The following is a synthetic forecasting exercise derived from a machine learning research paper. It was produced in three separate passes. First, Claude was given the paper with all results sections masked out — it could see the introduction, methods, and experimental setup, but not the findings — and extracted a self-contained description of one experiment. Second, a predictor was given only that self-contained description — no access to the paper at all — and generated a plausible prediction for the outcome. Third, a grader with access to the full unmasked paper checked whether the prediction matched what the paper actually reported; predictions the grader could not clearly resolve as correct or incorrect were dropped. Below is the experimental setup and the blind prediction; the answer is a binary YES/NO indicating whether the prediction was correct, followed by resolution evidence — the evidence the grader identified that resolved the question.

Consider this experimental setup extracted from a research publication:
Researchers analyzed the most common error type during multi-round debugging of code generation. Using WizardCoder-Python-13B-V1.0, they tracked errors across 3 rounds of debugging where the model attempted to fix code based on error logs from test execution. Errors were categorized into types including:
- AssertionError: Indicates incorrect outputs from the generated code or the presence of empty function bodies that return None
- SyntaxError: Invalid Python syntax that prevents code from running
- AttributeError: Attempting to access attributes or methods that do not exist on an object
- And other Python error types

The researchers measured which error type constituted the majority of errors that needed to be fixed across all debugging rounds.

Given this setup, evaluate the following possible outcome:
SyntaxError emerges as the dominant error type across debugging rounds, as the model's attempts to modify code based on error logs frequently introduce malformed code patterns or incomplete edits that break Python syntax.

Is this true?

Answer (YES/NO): NO